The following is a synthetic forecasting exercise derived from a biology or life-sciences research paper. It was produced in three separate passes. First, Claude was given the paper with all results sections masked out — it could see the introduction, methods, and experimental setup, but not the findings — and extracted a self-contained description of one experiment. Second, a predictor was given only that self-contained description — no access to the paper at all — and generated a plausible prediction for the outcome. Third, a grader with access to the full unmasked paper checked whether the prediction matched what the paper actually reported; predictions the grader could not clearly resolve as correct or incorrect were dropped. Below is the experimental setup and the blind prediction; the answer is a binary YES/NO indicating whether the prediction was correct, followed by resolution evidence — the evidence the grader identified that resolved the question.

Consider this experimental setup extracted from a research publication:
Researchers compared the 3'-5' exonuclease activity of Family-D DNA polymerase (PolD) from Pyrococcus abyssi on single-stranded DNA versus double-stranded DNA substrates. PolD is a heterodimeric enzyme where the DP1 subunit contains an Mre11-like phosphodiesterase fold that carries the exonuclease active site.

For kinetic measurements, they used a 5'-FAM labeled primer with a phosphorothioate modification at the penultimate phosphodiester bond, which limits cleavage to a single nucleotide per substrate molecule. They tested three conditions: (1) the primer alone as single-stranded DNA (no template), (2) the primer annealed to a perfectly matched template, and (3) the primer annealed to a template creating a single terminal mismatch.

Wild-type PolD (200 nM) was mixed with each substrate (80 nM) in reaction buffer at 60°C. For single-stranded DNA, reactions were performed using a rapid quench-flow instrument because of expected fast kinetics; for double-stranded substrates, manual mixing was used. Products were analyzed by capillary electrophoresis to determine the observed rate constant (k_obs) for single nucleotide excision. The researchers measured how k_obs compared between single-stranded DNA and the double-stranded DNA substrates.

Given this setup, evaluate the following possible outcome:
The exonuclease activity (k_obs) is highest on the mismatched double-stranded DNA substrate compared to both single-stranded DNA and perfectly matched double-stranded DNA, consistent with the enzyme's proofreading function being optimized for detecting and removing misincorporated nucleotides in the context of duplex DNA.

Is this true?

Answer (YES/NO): NO